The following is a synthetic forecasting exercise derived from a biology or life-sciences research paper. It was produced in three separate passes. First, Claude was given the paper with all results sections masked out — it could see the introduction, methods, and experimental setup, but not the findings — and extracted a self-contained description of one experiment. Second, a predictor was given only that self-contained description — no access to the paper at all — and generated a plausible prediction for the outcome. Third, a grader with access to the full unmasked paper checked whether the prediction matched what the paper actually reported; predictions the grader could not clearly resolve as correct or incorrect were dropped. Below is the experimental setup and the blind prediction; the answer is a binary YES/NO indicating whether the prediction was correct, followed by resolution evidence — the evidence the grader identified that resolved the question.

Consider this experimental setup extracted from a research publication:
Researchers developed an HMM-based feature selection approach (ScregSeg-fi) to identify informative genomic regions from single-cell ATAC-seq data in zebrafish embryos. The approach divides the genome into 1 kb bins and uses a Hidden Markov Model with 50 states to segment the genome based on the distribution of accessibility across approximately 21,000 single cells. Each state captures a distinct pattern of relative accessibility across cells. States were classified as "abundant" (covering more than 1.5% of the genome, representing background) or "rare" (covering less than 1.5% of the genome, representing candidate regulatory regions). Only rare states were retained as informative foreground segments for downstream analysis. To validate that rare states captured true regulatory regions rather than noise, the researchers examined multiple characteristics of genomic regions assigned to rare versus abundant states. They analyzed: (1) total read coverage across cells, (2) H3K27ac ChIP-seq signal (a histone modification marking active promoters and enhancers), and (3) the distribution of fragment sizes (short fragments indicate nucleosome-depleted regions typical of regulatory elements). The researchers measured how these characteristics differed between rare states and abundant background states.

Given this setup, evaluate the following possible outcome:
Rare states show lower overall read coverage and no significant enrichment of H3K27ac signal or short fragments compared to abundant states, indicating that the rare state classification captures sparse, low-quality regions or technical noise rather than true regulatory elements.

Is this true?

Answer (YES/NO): NO